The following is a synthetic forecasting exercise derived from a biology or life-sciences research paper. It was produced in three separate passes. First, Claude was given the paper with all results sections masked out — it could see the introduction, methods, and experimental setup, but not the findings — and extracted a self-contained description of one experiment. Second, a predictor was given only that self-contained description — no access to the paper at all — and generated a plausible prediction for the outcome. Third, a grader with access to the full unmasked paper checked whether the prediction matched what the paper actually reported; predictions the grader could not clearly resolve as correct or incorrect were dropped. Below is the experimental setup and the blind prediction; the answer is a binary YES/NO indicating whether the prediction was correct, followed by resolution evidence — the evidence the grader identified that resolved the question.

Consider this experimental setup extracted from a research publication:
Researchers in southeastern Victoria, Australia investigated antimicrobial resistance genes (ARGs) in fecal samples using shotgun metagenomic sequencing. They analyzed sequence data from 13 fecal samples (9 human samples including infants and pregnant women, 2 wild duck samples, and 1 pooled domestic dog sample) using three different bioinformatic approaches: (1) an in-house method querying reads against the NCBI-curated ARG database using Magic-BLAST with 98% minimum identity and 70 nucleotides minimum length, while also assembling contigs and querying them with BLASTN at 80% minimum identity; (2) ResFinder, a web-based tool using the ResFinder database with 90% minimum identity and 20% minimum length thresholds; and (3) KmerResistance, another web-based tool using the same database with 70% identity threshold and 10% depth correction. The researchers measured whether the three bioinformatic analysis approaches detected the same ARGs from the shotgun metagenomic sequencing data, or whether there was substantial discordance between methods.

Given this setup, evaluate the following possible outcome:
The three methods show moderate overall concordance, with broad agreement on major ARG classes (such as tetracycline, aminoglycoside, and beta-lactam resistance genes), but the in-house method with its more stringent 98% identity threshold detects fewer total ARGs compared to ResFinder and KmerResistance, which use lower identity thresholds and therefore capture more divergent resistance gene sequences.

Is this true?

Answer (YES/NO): NO